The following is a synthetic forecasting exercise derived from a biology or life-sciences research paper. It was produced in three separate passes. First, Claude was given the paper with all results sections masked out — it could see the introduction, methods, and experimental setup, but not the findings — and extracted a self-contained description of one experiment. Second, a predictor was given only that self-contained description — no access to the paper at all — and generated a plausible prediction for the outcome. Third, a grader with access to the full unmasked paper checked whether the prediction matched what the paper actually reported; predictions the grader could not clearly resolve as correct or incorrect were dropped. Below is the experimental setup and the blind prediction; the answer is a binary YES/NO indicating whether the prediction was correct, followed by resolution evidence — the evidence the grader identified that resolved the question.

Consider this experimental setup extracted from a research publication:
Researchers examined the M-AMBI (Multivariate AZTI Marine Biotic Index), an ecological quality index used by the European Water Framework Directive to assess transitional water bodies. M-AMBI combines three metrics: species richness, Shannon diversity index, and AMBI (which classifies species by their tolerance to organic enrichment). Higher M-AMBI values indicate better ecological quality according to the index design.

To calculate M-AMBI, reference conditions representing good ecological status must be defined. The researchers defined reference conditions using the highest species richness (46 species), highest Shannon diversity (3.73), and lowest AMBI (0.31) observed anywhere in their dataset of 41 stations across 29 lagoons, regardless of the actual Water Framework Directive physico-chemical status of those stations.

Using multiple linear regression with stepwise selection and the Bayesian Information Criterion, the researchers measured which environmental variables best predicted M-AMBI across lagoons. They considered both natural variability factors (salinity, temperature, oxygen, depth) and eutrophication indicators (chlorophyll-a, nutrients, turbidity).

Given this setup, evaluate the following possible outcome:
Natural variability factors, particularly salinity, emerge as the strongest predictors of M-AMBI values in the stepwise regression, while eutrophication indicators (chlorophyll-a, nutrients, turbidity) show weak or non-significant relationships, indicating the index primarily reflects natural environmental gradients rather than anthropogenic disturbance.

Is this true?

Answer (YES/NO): NO